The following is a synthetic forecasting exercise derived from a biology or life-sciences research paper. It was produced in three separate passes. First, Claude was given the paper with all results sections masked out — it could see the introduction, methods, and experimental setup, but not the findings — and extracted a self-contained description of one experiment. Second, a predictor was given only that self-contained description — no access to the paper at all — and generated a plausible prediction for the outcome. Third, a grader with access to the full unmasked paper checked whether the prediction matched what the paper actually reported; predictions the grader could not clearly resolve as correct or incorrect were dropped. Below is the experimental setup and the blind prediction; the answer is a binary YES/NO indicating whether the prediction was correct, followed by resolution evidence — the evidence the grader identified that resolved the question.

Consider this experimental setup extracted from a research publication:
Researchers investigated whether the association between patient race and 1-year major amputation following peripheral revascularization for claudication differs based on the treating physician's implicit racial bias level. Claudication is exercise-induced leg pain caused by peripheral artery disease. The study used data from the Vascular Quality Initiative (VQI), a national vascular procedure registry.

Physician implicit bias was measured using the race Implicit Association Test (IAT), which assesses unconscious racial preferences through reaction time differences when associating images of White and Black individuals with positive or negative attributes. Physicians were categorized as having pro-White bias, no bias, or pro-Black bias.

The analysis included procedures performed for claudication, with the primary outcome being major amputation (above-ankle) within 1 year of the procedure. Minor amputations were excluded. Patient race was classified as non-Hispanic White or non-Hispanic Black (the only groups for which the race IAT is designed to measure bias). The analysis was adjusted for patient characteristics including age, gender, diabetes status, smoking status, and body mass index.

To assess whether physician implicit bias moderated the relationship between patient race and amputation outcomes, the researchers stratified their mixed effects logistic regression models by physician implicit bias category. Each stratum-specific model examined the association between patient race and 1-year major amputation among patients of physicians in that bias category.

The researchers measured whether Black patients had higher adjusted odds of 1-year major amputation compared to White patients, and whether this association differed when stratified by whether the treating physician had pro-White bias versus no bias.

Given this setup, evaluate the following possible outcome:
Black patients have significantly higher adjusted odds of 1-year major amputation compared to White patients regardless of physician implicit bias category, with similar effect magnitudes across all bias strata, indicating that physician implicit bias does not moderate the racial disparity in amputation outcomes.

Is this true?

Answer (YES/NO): NO